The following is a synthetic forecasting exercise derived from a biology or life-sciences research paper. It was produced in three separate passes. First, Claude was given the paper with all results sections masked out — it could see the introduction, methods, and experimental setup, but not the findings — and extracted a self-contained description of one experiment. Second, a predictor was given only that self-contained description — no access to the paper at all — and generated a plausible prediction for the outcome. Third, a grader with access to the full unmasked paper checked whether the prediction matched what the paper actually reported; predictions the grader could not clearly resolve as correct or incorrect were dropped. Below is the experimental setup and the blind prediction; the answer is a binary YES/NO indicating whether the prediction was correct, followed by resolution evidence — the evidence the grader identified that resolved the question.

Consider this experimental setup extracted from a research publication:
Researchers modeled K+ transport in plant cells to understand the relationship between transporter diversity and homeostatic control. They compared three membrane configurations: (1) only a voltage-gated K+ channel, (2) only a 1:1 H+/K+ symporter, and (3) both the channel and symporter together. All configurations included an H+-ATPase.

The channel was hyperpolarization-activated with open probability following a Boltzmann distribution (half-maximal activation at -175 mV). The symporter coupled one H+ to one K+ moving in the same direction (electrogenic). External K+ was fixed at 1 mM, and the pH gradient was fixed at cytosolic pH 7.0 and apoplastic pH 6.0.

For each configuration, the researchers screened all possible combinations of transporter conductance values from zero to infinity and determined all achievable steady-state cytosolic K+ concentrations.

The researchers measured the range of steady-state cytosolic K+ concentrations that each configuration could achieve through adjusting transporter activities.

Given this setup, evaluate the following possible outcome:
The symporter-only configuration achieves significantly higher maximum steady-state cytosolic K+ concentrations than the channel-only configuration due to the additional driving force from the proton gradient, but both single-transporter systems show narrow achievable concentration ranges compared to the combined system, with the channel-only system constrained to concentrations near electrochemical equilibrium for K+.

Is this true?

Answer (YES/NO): NO